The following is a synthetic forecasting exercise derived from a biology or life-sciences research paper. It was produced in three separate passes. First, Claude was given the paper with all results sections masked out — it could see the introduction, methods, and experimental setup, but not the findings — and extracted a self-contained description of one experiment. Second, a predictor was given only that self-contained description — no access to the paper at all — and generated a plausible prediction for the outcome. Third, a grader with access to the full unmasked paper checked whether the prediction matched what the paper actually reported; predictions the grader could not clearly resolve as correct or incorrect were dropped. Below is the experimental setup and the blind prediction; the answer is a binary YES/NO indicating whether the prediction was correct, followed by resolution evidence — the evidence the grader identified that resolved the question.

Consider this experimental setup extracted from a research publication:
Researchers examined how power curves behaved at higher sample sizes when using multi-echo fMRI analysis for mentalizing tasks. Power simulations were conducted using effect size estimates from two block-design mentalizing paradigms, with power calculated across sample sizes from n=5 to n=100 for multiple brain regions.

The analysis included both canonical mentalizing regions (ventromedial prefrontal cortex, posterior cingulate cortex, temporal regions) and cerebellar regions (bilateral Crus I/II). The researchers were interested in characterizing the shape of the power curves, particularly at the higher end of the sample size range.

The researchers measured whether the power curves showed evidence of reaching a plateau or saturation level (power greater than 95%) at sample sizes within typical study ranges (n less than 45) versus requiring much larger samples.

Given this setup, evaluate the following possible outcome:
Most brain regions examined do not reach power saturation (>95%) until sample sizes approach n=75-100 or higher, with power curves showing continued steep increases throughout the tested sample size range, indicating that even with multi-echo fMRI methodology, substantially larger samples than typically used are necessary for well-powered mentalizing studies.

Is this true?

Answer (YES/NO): NO